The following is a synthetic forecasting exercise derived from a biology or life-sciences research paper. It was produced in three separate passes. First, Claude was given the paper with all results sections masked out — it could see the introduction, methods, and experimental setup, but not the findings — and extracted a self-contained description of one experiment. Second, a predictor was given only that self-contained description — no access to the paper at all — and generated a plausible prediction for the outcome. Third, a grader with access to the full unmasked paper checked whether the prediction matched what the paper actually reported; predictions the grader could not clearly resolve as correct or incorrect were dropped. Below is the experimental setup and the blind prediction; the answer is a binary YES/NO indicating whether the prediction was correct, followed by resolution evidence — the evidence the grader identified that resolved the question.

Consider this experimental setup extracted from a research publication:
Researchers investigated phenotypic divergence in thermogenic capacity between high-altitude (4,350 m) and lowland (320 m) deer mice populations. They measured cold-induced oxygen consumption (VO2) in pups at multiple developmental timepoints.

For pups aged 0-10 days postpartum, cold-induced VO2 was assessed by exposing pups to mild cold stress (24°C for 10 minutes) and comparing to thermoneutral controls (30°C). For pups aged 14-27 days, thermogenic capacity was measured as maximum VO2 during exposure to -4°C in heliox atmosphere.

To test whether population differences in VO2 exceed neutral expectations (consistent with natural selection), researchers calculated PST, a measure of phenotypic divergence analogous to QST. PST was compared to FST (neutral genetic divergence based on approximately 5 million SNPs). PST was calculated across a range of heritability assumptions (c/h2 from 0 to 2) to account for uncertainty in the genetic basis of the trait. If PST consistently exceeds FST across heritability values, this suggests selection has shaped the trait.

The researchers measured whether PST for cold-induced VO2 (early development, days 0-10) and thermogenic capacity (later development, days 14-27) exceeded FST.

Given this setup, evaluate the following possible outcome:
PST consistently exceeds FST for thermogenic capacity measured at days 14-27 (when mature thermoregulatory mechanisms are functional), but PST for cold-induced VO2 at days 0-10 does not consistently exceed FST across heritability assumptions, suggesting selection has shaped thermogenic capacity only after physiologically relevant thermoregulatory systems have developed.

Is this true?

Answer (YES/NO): NO